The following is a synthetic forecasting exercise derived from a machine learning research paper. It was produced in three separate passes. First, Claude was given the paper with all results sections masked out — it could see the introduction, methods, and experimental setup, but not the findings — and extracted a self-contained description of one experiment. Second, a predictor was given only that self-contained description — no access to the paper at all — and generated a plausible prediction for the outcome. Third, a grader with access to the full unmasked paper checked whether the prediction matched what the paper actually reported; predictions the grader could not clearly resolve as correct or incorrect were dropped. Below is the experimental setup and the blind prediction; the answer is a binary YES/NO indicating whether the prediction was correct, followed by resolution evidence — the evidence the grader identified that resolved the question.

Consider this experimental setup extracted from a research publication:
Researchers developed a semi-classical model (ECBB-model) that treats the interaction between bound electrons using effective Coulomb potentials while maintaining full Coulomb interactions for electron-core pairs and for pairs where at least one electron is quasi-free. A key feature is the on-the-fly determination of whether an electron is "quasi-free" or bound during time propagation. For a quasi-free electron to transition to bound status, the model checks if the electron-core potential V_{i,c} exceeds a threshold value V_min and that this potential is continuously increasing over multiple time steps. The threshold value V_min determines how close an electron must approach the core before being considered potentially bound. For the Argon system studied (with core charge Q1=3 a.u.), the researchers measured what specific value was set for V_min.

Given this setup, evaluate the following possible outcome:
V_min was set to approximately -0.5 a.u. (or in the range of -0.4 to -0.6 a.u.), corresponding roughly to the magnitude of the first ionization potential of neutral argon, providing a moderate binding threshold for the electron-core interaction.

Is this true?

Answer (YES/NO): NO